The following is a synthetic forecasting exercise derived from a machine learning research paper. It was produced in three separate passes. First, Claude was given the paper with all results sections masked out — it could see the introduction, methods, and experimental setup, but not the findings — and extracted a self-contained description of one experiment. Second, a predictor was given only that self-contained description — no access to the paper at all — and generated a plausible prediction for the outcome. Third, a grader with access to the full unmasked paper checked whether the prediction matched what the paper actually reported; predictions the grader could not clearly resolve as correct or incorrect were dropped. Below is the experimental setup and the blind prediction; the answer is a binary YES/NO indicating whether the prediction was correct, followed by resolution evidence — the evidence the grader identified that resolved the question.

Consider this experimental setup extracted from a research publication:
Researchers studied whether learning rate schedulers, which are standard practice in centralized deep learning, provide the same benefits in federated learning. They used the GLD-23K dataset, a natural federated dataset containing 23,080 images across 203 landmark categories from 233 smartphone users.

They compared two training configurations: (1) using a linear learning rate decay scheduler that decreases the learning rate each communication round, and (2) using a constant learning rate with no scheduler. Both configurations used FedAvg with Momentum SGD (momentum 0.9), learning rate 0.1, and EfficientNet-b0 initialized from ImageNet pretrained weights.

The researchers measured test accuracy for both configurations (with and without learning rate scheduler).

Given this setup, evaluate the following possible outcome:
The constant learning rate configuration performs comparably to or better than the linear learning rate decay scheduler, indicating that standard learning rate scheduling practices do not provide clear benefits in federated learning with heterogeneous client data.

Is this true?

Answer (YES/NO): YES